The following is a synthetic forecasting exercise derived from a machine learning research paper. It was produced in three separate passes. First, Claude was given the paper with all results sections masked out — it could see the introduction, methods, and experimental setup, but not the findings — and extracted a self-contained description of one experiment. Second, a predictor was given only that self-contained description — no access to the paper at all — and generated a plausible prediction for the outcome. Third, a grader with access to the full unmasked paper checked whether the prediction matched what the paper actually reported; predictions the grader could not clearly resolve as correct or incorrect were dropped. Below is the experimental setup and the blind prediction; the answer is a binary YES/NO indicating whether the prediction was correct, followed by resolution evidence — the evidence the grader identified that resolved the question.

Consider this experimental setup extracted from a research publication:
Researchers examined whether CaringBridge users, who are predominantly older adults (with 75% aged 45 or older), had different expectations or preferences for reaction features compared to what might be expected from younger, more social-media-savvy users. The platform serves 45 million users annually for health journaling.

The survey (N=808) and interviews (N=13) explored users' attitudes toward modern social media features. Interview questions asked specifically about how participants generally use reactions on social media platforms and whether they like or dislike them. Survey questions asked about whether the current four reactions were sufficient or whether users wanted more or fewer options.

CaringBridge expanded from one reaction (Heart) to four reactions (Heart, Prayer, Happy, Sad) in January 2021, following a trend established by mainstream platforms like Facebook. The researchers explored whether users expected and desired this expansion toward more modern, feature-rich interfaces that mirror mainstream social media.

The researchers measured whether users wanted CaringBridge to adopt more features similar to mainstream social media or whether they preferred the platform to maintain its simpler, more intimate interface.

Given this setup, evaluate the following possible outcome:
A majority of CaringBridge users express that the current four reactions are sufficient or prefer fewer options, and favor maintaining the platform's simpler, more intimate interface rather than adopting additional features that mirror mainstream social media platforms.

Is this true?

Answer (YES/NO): NO